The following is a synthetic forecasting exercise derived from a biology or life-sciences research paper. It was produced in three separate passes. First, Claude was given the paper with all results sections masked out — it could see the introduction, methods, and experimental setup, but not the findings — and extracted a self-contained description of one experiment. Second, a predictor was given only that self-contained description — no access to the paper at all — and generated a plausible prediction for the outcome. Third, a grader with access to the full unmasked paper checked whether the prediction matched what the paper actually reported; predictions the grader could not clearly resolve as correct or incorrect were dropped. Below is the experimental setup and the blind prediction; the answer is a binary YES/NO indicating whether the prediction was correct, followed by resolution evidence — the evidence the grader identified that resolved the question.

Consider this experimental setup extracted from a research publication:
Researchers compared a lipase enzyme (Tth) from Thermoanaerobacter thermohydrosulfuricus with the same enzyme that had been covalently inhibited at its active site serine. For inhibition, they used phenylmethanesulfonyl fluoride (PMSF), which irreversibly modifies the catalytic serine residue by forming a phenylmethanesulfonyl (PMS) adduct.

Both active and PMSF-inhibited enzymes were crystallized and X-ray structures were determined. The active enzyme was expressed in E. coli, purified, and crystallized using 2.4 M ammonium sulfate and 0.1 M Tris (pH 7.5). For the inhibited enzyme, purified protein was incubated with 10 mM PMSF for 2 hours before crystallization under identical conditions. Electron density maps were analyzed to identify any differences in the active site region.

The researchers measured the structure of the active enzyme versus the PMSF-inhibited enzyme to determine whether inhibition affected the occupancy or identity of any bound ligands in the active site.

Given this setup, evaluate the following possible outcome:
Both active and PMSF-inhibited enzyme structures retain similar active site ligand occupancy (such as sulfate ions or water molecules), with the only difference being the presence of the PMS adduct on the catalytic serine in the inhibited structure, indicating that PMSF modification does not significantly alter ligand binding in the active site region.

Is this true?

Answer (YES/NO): NO